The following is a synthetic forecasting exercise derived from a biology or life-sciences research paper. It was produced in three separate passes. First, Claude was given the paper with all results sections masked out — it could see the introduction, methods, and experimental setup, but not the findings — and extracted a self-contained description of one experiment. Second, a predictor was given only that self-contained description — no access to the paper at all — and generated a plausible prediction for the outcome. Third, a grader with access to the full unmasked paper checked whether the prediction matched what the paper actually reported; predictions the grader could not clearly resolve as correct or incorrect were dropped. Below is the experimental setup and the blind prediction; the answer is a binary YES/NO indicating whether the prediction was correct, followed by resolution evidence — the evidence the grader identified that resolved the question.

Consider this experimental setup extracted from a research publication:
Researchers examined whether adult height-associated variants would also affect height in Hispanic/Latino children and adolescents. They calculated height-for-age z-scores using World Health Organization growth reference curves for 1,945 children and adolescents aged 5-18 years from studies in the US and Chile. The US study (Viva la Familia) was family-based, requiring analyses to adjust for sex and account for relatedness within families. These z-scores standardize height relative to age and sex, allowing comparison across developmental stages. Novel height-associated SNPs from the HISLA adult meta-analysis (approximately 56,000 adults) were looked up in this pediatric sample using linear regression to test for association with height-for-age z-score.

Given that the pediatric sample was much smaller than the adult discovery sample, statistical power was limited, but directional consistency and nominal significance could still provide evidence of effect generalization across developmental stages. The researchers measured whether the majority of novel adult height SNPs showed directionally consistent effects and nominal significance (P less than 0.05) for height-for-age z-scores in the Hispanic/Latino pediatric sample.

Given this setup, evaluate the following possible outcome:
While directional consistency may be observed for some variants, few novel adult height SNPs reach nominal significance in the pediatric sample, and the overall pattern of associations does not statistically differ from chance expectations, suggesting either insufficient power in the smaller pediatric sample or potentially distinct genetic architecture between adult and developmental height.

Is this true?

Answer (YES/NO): YES